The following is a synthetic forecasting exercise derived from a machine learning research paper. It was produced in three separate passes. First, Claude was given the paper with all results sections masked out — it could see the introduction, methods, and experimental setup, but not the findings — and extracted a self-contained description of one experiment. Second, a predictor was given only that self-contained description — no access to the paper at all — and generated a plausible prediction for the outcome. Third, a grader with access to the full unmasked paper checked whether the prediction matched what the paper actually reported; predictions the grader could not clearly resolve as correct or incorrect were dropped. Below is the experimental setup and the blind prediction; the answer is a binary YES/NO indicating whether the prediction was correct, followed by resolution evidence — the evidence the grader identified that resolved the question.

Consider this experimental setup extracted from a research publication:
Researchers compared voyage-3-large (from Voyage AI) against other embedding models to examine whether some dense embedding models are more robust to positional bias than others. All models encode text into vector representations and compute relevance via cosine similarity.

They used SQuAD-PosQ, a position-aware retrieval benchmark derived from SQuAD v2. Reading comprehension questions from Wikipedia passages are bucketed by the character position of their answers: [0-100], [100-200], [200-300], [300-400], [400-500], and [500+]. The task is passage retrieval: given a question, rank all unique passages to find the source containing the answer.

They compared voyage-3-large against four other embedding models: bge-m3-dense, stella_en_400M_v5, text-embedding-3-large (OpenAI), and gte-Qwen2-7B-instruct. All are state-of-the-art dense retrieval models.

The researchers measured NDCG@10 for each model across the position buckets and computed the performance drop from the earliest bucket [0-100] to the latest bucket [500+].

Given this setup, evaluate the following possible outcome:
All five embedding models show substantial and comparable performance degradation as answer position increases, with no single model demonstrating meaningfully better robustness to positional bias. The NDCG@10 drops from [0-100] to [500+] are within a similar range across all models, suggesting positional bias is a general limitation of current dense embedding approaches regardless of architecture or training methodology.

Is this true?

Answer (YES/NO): NO